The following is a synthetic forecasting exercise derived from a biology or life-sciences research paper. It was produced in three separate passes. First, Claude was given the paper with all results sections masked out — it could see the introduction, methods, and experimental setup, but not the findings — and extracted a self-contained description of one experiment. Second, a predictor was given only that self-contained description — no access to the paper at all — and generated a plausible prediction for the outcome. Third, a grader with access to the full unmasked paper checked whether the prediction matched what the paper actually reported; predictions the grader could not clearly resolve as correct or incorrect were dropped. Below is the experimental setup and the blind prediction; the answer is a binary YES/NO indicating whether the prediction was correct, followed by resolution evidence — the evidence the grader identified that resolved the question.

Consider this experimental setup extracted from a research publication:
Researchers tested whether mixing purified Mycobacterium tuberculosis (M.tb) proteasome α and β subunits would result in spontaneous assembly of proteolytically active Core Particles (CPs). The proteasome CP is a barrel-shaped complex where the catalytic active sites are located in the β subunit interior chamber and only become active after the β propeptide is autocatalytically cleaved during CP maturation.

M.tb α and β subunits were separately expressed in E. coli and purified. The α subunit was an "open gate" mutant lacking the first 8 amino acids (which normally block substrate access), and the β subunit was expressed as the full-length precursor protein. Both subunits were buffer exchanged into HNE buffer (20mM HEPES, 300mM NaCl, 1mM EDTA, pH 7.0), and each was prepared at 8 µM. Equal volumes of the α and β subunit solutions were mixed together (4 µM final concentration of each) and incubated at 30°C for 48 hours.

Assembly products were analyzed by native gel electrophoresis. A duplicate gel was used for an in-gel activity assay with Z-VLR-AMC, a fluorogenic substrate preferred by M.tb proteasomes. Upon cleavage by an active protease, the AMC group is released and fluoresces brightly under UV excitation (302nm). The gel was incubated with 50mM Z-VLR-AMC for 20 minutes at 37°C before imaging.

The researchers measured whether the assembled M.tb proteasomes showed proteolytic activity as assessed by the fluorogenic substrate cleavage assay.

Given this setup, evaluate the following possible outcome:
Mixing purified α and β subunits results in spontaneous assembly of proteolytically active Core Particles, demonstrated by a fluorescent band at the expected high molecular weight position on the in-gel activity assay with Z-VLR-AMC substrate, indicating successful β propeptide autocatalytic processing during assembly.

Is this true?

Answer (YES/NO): YES